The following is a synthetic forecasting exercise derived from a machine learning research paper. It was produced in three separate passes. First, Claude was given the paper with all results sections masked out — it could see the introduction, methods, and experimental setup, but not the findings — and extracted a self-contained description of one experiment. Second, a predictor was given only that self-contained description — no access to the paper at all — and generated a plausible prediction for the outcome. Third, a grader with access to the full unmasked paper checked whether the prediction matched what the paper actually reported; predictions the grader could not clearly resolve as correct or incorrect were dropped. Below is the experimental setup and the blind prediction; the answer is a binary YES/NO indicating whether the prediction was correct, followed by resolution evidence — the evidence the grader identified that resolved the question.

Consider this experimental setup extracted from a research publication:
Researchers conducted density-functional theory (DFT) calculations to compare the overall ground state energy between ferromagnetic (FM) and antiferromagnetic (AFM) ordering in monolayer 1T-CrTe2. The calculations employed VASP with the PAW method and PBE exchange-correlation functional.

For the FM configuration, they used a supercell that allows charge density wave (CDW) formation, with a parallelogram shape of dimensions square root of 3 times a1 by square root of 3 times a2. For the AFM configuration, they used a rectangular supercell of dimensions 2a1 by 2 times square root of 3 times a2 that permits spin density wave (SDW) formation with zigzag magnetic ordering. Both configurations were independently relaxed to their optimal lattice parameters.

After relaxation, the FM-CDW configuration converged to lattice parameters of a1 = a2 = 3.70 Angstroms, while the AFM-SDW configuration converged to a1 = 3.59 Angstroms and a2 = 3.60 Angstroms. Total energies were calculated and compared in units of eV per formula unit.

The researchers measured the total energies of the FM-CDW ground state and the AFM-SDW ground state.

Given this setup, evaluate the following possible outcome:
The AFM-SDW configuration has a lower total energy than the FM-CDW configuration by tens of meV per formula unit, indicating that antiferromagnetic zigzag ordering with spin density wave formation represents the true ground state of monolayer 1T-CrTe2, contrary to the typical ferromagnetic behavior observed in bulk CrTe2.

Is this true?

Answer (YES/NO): YES